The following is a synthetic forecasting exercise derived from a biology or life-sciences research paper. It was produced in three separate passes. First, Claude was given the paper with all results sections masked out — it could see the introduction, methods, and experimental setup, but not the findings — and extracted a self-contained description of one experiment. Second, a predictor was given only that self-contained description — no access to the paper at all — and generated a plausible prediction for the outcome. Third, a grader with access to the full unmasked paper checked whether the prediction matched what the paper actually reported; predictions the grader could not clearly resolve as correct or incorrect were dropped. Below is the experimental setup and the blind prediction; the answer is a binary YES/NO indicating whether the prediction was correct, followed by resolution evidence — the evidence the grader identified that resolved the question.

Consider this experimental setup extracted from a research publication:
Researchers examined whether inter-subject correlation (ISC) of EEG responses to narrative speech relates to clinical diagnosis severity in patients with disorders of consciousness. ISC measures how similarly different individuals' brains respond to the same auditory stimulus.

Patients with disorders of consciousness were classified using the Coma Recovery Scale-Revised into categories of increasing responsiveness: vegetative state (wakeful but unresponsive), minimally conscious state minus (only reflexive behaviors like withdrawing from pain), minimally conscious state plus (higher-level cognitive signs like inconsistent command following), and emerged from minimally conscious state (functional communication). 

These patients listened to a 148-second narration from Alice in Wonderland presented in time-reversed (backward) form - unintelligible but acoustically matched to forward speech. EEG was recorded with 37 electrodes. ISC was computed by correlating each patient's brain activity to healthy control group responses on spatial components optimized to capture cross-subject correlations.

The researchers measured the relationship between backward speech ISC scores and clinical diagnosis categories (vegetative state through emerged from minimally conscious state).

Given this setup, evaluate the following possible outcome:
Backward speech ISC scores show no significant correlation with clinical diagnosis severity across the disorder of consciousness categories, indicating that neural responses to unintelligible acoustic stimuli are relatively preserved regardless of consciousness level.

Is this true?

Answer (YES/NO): NO